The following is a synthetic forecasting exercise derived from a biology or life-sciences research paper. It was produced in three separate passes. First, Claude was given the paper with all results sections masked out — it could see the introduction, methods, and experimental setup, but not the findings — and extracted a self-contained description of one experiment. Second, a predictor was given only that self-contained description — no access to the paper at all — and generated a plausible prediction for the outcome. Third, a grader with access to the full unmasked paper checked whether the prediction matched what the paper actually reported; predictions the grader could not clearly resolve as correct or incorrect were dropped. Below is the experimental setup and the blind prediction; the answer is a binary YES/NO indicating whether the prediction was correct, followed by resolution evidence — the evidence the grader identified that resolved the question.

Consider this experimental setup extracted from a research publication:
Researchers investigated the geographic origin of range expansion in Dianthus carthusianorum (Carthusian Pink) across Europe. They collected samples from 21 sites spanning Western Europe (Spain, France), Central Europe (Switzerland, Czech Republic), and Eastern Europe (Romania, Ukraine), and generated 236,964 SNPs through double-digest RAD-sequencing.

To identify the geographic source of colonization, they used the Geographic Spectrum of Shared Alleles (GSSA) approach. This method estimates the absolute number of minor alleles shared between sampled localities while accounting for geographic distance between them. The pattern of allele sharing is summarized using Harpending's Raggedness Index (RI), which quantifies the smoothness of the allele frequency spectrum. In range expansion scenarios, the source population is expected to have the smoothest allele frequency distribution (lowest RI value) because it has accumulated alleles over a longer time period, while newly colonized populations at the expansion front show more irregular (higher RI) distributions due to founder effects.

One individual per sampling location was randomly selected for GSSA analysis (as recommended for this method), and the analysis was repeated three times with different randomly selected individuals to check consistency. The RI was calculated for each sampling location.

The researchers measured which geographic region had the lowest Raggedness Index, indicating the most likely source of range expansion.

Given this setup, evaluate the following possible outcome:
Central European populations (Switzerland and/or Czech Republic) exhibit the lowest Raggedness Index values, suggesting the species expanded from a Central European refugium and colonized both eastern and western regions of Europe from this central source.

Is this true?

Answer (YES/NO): NO